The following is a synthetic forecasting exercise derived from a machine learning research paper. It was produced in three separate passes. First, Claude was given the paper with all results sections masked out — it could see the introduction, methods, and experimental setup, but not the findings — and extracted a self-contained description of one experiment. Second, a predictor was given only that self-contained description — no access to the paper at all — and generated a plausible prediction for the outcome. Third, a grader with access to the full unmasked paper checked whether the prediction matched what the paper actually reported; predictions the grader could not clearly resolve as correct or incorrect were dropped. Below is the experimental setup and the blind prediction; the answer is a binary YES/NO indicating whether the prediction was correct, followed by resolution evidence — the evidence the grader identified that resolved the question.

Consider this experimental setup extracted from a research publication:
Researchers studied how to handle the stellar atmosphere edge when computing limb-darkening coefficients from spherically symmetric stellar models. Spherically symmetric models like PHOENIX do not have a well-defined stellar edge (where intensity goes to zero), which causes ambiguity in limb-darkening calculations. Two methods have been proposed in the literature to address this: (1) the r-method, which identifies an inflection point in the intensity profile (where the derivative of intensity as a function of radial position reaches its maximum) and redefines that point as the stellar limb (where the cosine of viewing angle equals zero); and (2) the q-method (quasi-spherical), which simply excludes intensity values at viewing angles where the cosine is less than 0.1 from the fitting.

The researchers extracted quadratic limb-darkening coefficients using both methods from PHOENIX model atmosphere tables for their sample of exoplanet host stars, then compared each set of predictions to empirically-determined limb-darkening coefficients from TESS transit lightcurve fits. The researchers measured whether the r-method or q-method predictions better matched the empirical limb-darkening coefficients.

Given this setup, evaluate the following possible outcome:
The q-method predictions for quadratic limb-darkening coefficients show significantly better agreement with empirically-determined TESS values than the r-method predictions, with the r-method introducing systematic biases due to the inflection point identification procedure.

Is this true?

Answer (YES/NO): NO